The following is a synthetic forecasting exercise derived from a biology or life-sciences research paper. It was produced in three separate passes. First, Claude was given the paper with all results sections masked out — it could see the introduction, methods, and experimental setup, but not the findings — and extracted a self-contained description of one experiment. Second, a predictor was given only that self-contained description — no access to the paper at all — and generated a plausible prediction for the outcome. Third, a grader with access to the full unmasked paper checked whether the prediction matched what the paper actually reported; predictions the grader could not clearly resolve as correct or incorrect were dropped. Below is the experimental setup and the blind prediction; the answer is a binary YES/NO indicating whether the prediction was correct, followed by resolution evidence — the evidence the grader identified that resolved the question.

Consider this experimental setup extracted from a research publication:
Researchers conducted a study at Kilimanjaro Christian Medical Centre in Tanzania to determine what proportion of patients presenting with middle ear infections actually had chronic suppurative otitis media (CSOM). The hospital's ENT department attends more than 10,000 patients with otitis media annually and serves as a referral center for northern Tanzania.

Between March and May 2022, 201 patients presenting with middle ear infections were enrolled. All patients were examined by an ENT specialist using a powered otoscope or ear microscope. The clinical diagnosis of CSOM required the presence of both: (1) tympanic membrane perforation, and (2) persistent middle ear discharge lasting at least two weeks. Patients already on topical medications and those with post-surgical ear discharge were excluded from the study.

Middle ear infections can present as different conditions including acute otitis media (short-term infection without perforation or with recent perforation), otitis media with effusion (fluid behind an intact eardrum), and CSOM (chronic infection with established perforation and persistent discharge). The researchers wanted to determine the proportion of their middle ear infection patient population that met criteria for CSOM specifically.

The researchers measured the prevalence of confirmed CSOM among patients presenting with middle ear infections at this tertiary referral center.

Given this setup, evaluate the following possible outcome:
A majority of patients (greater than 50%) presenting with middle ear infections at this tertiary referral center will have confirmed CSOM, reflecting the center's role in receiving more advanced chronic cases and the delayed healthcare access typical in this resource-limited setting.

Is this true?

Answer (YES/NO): NO